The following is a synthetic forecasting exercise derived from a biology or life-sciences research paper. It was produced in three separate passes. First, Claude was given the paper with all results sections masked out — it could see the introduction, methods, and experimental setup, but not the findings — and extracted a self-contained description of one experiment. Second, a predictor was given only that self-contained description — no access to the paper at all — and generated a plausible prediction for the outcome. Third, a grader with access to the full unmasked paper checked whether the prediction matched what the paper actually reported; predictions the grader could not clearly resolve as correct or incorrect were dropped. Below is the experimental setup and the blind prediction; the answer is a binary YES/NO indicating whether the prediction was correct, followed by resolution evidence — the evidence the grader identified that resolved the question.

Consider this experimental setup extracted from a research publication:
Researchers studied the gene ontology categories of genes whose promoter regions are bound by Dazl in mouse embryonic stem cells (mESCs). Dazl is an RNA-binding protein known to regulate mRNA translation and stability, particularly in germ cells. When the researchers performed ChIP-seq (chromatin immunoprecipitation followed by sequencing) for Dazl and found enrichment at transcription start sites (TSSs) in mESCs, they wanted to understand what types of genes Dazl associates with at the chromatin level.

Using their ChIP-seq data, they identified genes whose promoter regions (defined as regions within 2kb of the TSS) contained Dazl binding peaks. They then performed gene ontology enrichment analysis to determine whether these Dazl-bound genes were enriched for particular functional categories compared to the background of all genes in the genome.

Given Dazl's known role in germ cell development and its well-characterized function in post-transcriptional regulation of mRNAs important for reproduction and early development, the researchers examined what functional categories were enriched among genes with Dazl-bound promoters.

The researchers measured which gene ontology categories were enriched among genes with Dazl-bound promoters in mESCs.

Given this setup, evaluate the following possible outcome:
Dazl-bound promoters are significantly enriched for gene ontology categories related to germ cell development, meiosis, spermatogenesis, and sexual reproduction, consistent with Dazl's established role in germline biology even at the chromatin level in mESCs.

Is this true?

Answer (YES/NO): NO